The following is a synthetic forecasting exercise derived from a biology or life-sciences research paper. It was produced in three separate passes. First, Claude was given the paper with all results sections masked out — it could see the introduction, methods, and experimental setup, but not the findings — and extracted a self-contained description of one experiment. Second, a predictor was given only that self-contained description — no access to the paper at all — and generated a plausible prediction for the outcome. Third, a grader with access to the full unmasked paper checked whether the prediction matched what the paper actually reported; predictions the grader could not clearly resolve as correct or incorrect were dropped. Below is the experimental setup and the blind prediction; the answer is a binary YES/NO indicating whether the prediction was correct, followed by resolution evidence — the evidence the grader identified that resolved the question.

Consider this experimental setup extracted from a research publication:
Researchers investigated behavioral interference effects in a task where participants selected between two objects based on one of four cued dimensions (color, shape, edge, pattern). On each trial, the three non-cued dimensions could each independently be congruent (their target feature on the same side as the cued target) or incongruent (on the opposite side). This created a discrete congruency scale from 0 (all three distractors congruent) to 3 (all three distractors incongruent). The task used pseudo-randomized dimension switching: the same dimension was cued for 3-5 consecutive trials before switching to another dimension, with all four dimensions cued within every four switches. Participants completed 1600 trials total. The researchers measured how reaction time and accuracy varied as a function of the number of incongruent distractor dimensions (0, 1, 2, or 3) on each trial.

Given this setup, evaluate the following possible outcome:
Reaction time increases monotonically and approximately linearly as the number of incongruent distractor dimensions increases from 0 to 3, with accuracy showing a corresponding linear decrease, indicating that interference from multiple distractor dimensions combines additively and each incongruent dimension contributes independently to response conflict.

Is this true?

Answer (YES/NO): YES